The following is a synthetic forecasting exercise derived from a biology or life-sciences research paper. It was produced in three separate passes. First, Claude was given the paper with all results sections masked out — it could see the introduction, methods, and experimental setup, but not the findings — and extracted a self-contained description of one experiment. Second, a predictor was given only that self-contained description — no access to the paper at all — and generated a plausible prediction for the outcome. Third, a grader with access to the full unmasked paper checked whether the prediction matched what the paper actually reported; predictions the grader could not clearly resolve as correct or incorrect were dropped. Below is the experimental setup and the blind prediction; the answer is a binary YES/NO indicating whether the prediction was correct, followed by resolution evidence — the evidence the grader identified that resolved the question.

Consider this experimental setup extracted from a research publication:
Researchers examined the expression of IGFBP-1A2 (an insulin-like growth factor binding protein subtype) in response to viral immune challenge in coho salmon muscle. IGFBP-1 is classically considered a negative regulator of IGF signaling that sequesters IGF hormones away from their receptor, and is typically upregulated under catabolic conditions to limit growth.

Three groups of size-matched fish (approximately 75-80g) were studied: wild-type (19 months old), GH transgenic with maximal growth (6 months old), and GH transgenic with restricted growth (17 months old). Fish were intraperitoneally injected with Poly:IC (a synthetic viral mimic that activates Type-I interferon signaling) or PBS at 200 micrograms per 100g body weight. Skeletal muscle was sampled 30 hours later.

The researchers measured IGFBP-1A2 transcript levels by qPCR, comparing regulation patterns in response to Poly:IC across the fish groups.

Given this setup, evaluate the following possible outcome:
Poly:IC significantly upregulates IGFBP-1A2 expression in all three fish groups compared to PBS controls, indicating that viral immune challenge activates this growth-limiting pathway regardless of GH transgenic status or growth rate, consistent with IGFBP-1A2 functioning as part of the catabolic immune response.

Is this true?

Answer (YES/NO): NO